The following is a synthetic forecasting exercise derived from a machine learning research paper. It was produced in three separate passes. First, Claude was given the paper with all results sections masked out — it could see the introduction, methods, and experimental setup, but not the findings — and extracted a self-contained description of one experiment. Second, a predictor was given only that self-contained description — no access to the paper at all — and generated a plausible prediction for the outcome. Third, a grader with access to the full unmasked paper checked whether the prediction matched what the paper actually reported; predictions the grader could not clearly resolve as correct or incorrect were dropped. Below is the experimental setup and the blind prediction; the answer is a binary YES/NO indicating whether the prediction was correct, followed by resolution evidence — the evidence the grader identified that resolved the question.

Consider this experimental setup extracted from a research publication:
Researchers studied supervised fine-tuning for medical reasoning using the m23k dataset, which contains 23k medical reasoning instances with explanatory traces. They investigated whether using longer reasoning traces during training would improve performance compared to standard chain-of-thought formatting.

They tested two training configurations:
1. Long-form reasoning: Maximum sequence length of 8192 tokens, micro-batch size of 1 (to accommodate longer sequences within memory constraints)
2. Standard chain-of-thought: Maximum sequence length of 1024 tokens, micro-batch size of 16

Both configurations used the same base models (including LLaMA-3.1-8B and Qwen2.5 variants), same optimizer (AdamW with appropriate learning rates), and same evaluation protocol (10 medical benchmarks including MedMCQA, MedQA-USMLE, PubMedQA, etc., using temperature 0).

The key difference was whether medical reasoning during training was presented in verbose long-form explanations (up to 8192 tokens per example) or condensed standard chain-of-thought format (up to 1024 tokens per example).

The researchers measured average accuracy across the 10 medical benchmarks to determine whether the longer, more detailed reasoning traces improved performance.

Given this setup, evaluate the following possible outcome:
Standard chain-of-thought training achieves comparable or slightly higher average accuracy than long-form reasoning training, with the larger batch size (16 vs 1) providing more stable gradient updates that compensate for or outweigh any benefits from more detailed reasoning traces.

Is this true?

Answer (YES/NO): YES